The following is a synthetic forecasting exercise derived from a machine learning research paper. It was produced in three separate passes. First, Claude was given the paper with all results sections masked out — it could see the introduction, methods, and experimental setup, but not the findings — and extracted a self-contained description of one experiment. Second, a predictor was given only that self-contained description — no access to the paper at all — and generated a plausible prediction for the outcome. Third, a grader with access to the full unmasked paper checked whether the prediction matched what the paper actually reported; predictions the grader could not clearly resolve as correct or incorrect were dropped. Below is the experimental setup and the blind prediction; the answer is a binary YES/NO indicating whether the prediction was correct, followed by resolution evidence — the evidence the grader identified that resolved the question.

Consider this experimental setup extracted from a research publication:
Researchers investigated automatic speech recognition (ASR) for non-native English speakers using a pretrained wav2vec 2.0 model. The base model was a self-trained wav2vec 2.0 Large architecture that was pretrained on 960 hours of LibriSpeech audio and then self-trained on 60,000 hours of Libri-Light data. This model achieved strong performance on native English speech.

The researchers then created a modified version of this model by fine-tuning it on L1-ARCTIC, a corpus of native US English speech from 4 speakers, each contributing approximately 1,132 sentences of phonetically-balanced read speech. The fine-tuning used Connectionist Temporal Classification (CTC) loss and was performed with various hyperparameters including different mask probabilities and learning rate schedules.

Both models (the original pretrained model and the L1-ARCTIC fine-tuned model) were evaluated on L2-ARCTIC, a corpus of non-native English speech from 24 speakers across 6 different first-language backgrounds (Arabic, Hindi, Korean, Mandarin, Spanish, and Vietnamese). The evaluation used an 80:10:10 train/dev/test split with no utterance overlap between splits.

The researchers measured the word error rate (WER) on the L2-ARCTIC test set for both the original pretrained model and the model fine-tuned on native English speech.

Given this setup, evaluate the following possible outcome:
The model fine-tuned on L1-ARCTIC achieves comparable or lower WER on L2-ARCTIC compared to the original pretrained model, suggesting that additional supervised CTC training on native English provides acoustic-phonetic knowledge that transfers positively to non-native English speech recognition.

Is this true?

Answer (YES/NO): NO